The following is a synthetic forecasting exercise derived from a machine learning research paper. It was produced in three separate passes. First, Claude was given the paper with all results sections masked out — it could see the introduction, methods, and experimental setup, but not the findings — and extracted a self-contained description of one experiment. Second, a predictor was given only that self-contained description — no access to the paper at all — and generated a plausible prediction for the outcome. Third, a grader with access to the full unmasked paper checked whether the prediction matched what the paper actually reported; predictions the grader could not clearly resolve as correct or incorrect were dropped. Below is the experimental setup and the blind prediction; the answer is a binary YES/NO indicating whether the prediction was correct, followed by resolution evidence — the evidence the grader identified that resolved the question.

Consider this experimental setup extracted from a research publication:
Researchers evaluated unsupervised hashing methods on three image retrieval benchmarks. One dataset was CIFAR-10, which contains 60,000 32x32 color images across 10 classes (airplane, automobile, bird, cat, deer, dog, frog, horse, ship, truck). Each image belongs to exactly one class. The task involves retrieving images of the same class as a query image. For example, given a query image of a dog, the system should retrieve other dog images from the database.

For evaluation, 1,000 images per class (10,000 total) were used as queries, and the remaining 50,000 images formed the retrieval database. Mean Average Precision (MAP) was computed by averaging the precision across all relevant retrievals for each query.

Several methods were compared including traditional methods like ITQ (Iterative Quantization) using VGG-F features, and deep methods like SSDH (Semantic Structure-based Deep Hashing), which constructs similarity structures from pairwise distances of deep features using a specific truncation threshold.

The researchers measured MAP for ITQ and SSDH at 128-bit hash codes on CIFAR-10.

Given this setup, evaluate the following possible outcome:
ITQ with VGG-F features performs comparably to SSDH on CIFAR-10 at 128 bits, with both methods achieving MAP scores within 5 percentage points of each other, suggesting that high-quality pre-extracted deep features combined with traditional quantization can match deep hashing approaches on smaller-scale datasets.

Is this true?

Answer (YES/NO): YES